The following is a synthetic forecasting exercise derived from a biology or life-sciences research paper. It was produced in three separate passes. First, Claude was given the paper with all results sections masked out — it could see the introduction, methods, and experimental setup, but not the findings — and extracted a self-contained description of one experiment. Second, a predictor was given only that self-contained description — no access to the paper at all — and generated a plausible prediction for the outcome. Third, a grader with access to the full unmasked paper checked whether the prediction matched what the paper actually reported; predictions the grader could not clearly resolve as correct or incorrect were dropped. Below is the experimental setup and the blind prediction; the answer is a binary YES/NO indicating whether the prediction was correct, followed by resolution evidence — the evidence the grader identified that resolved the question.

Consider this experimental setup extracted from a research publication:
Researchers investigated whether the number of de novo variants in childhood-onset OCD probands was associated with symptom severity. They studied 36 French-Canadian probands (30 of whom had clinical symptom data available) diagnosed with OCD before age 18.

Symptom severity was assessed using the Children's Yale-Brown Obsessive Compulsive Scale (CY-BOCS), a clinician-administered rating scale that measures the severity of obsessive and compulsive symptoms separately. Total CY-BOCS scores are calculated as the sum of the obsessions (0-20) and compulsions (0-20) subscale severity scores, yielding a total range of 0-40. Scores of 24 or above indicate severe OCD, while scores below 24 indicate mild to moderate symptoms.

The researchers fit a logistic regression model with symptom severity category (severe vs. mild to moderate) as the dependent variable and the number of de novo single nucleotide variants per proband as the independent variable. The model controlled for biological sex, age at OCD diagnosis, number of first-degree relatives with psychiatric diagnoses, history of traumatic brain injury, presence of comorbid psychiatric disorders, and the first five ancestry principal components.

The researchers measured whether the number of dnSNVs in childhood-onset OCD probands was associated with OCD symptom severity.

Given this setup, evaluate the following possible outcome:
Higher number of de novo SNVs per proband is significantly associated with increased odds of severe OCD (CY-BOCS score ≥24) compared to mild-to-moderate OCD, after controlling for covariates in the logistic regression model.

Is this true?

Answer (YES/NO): NO